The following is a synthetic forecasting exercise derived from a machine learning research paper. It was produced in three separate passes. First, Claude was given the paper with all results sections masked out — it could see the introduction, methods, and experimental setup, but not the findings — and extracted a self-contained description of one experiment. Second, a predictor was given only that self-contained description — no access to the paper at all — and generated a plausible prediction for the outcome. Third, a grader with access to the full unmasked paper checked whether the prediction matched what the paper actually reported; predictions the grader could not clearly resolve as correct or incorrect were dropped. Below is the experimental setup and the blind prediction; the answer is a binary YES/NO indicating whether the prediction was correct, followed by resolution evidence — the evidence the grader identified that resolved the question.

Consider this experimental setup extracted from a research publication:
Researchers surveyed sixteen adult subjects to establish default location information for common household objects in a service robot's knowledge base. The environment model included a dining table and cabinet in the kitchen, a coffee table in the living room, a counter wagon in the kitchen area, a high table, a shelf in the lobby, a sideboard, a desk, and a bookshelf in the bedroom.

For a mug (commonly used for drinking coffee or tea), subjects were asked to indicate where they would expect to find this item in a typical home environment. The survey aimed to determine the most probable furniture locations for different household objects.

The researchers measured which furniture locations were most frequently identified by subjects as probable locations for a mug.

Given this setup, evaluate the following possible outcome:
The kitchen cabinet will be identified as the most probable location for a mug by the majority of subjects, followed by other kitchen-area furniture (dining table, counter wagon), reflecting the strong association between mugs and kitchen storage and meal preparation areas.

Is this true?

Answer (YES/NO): NO